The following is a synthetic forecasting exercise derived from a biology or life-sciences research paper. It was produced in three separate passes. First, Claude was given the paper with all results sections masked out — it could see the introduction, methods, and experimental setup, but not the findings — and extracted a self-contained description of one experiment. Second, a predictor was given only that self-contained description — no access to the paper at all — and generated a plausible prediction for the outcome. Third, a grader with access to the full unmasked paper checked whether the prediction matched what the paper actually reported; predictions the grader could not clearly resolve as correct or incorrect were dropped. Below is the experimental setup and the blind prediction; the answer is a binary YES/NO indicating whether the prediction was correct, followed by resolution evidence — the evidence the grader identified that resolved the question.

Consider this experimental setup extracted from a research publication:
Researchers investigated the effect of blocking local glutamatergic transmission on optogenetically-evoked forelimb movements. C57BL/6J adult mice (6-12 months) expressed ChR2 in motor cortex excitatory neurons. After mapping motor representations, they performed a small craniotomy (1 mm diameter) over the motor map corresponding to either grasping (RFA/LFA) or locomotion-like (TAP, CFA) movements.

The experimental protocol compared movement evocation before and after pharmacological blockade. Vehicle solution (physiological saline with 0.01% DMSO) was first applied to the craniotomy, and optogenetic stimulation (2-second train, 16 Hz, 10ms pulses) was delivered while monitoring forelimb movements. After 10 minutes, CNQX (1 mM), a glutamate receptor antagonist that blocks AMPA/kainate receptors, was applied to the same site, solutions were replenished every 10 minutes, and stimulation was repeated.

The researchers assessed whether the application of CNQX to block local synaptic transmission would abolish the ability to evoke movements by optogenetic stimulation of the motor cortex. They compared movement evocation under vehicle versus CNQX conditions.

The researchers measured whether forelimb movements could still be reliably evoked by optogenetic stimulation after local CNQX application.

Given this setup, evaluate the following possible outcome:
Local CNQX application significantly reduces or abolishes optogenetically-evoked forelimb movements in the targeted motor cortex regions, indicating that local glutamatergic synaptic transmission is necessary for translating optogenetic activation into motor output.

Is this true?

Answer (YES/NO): YES